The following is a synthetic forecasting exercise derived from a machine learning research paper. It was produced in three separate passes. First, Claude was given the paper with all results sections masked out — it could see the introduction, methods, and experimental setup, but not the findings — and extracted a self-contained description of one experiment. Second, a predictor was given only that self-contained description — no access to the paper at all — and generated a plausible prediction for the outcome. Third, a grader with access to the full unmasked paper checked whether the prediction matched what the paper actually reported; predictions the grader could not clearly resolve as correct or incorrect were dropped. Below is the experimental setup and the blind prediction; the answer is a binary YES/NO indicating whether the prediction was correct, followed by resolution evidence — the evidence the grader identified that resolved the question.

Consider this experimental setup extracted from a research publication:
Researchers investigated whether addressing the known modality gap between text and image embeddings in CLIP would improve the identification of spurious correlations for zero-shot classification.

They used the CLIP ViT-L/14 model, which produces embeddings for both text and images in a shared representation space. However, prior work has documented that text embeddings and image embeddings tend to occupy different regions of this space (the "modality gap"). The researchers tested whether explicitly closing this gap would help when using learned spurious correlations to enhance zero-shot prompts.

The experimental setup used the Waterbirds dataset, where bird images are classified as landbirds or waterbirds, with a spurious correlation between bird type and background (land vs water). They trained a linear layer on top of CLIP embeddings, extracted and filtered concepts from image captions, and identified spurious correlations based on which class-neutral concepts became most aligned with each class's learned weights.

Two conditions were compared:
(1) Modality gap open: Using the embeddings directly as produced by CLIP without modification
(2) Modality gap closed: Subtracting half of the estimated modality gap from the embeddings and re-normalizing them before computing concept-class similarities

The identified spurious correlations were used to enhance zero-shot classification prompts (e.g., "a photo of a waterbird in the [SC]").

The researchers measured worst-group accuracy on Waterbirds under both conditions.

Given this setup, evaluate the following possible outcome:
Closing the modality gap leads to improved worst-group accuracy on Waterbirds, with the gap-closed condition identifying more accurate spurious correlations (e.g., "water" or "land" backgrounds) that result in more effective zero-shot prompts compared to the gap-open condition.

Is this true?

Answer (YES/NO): NO